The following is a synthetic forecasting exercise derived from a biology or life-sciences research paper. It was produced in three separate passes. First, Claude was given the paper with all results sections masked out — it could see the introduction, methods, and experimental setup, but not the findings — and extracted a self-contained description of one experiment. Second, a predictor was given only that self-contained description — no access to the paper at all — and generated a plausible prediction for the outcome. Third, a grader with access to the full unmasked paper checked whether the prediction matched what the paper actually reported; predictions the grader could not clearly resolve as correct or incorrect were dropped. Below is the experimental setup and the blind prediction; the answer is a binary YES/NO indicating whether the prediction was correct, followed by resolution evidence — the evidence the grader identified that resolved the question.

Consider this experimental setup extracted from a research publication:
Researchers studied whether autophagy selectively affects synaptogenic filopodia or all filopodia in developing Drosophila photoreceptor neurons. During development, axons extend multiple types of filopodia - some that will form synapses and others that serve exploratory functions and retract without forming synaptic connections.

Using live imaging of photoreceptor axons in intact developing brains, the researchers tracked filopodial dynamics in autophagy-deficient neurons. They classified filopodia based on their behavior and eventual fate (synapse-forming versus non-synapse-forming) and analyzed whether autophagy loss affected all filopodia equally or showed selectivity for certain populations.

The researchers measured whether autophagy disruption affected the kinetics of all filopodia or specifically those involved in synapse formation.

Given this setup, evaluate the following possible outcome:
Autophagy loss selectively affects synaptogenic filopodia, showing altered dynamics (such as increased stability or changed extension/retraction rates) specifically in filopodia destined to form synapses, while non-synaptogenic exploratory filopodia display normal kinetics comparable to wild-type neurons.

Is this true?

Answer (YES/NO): YES